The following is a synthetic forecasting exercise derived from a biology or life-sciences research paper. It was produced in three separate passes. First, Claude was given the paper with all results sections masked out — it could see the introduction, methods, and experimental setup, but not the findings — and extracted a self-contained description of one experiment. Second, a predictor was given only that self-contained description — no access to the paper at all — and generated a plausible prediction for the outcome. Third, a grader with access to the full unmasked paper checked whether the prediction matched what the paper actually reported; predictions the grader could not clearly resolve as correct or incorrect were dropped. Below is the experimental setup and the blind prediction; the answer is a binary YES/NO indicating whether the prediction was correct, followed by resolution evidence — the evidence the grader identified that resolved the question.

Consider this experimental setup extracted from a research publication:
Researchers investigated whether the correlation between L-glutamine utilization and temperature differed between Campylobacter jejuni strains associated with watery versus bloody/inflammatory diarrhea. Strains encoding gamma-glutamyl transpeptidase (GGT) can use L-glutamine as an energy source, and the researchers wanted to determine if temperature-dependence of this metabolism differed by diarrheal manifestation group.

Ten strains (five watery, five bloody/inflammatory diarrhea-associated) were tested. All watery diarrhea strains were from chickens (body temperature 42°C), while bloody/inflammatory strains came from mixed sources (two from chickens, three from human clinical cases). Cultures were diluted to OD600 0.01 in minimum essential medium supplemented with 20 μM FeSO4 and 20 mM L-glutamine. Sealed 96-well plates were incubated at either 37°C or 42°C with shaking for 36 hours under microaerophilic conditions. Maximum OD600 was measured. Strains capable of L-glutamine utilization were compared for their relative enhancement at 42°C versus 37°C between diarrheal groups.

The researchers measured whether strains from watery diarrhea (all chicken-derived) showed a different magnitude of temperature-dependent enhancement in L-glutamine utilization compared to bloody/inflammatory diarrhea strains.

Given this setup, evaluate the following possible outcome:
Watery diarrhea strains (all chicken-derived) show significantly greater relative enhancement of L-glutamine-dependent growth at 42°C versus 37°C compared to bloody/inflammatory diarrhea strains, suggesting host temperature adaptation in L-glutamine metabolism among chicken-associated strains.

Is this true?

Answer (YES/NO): NO